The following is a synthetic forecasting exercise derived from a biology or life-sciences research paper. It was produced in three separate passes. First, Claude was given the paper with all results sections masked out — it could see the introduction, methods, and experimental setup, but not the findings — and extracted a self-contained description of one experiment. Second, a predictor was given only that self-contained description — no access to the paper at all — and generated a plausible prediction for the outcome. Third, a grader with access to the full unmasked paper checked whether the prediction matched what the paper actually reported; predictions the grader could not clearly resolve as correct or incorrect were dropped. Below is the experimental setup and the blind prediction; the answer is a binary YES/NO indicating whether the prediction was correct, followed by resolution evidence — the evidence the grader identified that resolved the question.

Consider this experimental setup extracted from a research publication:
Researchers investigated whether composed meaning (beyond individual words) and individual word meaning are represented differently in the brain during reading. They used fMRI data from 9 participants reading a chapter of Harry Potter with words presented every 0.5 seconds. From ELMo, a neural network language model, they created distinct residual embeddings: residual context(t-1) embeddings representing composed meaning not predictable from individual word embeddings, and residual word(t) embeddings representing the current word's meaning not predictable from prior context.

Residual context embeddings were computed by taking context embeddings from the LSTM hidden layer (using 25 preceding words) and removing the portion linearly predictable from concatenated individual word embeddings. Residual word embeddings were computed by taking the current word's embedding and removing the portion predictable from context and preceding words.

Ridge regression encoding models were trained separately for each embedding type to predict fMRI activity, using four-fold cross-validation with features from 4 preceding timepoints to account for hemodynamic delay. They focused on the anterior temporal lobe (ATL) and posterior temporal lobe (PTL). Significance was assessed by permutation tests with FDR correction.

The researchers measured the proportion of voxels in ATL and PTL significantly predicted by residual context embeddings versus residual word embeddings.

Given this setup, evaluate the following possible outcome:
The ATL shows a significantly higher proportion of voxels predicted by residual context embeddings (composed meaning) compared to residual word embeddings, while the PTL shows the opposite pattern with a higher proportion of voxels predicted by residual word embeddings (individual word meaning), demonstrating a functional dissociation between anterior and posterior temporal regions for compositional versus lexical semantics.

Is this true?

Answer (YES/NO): NO